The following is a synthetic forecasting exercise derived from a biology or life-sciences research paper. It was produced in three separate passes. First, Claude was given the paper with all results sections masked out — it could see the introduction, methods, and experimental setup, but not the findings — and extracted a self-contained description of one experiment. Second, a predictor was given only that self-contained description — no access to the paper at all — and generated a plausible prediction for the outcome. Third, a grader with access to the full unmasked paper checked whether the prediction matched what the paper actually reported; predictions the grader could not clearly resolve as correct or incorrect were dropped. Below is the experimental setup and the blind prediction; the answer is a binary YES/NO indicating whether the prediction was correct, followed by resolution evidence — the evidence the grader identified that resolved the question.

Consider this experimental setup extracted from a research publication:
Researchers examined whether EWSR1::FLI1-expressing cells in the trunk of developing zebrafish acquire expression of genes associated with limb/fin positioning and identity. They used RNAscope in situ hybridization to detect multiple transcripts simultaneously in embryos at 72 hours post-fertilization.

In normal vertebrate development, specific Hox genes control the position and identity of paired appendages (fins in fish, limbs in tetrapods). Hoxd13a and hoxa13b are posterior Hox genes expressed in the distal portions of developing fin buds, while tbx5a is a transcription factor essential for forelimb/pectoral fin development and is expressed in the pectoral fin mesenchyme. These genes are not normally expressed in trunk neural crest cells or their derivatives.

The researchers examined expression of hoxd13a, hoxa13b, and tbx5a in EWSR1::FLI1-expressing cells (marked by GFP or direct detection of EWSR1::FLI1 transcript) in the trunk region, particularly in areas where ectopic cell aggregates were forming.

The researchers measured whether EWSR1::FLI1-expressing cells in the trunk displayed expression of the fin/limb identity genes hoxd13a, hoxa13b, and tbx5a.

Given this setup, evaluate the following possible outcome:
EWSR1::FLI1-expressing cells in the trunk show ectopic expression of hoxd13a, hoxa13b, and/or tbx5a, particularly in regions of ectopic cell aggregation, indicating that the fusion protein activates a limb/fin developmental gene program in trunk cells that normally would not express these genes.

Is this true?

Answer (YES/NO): YES